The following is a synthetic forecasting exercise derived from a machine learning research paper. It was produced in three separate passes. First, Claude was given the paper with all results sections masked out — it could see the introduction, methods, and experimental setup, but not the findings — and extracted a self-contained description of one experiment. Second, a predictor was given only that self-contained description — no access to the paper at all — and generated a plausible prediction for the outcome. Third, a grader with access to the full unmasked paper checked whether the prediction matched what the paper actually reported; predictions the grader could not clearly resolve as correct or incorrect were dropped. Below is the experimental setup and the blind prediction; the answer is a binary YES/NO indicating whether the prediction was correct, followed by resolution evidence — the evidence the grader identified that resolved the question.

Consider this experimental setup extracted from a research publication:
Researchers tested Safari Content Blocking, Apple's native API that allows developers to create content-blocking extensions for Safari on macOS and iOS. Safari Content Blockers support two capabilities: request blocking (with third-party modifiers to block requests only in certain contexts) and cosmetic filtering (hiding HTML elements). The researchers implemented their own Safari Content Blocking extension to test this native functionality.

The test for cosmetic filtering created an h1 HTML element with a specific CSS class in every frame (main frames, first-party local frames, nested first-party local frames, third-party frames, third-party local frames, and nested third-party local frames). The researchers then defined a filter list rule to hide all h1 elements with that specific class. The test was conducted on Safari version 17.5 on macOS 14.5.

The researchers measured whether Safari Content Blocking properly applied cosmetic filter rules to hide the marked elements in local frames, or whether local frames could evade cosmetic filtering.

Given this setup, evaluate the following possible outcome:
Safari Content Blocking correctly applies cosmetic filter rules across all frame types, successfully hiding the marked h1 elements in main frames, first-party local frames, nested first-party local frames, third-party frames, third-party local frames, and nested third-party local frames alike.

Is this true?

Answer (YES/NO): NO